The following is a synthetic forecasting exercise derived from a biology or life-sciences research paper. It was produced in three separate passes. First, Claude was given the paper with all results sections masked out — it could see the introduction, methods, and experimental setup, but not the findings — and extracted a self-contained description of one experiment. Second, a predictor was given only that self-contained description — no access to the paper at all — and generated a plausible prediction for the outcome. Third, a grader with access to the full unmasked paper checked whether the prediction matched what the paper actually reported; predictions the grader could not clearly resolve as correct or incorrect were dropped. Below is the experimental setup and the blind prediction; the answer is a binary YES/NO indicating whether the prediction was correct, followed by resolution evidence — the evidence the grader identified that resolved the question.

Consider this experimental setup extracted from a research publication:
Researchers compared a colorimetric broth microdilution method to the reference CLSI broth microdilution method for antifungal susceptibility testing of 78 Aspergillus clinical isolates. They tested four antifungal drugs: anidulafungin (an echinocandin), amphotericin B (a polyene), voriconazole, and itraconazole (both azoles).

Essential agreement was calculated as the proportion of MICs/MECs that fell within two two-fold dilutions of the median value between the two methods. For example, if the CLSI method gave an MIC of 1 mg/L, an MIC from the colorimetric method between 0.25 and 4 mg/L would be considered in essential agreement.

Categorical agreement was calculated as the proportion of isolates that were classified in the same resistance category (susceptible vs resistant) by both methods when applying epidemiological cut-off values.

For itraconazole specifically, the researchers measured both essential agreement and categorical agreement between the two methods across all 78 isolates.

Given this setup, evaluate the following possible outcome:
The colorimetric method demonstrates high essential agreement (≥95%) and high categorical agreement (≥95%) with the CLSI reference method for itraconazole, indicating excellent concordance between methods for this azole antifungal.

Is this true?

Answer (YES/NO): NO